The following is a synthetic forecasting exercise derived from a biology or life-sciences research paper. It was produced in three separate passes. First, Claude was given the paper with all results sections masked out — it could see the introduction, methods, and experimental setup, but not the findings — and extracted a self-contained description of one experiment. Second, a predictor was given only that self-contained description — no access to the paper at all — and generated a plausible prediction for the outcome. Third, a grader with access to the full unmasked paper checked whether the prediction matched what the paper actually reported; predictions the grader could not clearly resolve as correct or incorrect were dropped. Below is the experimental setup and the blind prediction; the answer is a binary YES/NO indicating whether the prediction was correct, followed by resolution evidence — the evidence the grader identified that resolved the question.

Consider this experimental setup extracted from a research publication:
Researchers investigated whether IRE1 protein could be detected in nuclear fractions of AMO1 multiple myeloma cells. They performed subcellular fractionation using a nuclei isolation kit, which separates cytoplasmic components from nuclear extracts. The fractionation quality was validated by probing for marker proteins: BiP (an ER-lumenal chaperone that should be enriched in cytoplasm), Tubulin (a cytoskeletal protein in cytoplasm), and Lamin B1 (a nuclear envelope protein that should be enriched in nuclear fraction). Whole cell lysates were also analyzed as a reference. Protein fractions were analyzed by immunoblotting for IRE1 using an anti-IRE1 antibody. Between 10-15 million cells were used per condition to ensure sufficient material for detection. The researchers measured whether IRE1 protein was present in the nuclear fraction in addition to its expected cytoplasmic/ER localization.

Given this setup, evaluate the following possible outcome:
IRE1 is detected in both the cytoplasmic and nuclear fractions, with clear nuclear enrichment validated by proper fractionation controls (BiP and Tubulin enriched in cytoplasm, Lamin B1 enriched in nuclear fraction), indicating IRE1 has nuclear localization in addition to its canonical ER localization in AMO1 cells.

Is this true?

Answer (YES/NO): NO